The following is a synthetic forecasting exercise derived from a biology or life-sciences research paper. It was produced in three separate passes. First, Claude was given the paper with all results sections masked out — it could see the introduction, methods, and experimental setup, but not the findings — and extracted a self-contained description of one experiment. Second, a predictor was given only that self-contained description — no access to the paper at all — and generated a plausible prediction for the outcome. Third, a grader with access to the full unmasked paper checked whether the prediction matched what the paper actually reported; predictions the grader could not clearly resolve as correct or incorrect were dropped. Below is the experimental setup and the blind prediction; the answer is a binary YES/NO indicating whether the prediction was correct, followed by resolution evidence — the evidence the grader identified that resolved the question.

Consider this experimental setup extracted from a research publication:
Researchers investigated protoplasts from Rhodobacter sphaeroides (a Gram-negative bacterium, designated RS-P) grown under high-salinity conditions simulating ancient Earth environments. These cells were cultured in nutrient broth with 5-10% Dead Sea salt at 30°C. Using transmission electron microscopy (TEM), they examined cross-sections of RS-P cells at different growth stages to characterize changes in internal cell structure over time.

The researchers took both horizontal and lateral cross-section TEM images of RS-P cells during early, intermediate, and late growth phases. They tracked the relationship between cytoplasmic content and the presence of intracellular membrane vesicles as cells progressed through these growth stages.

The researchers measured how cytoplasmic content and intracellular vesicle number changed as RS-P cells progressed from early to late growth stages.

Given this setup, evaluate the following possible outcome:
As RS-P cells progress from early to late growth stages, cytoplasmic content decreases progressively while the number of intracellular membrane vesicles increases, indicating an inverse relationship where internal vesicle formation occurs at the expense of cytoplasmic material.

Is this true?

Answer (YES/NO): YES